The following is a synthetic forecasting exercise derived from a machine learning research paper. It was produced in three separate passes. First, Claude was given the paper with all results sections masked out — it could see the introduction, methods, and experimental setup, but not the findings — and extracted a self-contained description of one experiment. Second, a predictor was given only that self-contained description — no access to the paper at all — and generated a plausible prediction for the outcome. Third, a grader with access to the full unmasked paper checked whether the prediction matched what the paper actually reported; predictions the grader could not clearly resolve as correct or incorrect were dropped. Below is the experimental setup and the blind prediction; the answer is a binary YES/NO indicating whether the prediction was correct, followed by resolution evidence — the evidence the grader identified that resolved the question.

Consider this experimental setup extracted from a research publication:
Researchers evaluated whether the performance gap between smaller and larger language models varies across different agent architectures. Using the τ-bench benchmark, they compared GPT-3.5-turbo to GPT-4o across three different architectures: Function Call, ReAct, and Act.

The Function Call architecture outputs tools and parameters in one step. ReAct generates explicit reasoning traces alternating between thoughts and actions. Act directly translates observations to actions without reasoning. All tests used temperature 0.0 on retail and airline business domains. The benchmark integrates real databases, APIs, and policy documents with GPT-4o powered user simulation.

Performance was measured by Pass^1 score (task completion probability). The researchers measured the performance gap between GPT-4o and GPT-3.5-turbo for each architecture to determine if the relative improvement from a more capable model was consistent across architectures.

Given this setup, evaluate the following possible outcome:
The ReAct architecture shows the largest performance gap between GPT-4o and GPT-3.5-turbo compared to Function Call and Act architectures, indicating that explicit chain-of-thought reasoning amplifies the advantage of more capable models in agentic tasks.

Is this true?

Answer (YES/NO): NO